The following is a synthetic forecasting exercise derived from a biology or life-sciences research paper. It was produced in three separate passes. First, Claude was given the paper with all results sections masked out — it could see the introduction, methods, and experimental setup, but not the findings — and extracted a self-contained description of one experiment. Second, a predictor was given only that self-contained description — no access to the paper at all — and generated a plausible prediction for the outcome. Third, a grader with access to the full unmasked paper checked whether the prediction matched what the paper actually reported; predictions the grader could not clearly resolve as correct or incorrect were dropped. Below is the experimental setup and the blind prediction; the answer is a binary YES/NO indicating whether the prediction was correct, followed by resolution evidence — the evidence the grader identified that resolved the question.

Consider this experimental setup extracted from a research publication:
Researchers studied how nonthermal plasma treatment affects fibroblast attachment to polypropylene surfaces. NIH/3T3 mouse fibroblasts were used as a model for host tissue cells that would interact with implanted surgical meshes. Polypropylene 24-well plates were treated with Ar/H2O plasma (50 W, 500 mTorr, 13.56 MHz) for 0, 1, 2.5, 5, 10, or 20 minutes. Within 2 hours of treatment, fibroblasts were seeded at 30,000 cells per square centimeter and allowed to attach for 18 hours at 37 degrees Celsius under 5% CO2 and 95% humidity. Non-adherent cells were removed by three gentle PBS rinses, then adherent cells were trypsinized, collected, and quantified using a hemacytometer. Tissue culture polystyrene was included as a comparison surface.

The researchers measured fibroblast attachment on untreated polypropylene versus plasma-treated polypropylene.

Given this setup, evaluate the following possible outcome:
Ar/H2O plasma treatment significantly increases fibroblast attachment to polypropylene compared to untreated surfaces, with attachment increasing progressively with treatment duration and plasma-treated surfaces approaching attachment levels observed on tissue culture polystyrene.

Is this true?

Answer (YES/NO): NO